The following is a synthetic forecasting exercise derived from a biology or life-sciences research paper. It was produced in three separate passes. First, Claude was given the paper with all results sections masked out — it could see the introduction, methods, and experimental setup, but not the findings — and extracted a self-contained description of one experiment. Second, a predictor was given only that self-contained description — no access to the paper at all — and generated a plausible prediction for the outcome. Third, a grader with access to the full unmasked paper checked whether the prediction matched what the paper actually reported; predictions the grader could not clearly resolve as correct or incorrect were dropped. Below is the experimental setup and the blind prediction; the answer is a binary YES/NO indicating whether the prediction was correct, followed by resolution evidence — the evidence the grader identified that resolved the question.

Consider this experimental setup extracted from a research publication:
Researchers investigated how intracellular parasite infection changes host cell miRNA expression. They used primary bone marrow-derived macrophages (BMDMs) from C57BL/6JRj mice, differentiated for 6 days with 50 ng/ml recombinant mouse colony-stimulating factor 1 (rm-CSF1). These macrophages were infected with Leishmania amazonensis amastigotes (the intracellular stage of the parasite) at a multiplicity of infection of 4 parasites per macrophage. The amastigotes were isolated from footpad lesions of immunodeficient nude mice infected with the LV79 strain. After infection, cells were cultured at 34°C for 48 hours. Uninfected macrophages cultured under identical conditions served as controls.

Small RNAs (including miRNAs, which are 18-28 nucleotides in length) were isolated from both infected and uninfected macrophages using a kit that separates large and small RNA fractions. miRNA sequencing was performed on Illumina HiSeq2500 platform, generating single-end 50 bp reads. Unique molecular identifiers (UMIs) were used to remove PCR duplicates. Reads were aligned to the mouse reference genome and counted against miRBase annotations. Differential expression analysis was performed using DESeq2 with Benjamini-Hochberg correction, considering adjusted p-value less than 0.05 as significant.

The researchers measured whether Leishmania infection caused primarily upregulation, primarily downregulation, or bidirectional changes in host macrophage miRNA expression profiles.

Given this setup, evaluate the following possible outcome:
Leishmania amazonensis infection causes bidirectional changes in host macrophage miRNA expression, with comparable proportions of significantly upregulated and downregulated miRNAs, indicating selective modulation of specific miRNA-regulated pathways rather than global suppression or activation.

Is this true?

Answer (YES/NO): NO